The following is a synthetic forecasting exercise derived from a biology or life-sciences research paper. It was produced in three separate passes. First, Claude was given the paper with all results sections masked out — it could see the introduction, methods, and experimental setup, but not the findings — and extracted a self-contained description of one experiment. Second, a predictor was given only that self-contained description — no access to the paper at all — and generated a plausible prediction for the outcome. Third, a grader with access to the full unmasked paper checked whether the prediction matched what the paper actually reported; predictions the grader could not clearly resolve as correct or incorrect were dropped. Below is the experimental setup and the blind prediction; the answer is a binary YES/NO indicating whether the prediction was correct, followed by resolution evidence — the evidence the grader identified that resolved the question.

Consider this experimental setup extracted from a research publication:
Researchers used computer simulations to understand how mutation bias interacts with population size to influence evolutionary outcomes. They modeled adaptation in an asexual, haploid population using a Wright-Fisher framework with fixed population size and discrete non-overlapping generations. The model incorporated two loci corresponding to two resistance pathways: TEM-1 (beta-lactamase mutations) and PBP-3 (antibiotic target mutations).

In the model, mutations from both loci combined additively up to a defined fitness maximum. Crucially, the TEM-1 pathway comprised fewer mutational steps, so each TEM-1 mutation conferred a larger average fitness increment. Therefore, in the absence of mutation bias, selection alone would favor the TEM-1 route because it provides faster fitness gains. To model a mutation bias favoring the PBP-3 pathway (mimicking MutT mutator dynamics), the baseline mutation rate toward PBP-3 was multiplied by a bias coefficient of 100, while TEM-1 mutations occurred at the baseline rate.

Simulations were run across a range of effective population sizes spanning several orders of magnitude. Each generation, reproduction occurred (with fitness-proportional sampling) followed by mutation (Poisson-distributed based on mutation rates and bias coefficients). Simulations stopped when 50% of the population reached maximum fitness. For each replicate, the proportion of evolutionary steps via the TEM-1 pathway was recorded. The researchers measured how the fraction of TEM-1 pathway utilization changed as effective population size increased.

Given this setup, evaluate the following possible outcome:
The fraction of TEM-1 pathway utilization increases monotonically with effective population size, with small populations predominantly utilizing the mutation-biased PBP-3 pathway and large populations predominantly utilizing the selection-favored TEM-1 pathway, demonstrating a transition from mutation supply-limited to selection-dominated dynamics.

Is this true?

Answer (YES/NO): YES